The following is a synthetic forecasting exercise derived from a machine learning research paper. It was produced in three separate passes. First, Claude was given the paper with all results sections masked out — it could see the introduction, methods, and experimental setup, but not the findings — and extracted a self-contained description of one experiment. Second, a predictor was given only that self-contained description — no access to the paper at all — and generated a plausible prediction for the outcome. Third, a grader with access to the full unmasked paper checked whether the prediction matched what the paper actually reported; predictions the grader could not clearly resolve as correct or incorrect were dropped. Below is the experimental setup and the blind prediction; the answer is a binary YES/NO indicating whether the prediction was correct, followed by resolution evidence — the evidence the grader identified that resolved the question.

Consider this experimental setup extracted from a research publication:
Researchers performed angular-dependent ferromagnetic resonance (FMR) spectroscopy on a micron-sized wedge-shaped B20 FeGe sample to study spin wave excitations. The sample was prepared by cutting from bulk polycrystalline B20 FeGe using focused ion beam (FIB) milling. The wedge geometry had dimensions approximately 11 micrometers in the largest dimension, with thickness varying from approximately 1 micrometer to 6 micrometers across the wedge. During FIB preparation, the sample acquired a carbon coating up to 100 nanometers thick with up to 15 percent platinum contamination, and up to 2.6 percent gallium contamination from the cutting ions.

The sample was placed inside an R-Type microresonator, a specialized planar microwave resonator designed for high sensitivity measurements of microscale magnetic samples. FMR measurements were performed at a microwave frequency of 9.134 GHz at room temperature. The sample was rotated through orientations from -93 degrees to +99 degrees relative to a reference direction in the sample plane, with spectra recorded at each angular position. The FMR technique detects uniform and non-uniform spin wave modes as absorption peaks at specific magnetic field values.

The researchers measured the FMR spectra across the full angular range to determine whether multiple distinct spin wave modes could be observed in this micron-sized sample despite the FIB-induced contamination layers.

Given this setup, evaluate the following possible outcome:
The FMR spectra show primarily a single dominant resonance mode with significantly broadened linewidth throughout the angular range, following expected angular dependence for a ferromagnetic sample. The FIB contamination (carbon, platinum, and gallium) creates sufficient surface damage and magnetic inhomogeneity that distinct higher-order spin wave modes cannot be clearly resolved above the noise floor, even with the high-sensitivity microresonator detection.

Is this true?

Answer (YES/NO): NO